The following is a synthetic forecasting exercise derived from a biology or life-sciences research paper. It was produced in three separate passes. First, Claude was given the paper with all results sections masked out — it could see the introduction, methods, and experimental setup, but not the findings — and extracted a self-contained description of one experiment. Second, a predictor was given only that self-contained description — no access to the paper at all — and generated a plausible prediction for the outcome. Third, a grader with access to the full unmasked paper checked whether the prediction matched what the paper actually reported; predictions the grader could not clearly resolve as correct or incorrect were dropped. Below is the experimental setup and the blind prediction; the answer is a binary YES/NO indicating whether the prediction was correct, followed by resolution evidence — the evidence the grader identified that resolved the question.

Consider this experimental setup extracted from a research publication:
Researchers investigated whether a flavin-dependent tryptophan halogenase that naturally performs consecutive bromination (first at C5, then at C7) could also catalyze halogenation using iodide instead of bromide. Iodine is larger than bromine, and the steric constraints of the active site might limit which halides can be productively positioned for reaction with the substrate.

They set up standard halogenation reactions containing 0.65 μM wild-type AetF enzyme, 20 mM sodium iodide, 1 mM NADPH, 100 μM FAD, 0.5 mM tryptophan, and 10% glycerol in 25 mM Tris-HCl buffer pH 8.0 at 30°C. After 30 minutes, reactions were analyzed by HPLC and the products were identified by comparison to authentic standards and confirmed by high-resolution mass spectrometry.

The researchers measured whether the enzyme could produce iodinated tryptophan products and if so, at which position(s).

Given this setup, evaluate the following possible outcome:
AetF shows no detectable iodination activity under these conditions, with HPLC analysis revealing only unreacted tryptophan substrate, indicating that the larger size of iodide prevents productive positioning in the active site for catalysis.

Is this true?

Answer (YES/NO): NO